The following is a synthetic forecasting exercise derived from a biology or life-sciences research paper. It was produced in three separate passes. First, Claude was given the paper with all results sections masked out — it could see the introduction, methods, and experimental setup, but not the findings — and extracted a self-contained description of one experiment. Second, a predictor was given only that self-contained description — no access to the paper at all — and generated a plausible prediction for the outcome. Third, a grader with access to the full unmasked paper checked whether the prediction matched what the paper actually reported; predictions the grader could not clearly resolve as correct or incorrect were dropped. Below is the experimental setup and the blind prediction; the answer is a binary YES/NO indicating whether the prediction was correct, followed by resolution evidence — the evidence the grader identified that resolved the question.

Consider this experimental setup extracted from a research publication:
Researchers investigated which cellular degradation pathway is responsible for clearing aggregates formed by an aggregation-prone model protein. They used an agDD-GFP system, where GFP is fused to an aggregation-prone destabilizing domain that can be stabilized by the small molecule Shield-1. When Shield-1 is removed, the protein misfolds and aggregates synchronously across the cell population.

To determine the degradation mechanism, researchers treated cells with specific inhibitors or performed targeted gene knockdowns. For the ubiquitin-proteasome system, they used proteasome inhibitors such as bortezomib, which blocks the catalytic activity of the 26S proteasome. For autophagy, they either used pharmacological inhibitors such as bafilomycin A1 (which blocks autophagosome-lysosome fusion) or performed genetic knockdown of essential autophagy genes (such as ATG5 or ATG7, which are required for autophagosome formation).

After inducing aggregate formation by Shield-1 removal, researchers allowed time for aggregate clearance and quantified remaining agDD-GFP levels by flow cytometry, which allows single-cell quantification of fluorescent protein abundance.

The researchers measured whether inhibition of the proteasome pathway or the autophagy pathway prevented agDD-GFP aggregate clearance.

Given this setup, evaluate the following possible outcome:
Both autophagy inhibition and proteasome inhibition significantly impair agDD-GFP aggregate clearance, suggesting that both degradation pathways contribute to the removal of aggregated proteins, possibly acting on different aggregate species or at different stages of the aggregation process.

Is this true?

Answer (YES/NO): NO